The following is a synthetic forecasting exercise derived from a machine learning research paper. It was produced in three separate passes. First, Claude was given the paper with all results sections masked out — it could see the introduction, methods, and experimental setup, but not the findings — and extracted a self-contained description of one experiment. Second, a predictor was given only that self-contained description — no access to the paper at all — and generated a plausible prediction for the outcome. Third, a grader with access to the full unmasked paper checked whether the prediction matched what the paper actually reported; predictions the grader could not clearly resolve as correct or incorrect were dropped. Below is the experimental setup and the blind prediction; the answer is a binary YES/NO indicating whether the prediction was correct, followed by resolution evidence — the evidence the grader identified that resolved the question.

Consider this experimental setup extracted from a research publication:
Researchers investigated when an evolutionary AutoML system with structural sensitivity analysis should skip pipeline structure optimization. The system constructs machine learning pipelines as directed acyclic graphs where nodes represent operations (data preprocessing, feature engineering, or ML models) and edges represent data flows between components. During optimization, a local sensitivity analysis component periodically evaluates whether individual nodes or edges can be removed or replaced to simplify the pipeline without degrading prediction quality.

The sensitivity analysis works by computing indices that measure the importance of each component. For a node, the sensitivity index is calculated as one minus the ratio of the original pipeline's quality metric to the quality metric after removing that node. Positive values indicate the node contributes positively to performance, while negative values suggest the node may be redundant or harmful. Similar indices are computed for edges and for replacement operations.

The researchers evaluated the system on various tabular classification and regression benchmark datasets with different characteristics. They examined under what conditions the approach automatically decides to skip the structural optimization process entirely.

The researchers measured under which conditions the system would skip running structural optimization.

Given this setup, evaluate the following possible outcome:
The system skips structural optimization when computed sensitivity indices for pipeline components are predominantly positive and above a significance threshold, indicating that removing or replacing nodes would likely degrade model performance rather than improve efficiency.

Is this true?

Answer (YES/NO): NO